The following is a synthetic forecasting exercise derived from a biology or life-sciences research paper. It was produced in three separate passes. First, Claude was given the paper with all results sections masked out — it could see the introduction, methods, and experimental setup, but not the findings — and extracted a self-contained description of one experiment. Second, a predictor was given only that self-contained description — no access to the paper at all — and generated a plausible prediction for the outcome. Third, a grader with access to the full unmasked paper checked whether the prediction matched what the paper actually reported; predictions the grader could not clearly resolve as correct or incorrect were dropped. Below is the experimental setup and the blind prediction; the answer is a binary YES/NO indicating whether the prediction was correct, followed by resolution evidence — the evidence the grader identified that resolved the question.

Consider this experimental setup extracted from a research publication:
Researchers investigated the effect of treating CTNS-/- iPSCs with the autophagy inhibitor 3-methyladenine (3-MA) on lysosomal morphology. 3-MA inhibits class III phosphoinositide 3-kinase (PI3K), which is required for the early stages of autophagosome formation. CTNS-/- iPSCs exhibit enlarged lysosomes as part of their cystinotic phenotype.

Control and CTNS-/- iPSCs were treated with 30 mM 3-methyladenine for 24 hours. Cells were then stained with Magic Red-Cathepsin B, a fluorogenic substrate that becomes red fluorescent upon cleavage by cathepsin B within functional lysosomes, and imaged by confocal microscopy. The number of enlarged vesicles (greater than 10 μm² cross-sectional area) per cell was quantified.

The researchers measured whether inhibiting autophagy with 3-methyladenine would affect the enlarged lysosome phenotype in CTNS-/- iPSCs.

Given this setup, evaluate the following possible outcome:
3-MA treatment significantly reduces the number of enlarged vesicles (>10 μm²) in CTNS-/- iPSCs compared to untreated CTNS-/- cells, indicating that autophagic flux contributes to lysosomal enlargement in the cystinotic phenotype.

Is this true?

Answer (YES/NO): NO